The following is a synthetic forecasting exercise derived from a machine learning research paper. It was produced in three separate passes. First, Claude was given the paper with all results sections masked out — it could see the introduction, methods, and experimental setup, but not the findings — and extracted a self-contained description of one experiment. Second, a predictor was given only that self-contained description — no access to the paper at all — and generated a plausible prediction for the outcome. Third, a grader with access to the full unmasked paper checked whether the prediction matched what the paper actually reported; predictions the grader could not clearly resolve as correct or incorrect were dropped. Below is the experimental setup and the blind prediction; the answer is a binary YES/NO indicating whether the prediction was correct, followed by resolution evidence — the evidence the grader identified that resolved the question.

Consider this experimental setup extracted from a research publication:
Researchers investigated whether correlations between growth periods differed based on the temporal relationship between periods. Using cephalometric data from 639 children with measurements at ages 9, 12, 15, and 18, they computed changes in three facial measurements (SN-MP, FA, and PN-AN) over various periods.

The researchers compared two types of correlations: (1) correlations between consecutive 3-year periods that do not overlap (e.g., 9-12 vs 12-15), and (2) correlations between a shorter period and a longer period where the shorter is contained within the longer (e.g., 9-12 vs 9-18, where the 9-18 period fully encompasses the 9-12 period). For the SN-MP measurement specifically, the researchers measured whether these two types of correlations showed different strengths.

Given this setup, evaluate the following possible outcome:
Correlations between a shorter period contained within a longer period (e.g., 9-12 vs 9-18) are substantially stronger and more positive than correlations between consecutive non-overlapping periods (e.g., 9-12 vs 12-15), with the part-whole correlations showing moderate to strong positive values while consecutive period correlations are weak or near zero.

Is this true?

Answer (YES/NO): YES